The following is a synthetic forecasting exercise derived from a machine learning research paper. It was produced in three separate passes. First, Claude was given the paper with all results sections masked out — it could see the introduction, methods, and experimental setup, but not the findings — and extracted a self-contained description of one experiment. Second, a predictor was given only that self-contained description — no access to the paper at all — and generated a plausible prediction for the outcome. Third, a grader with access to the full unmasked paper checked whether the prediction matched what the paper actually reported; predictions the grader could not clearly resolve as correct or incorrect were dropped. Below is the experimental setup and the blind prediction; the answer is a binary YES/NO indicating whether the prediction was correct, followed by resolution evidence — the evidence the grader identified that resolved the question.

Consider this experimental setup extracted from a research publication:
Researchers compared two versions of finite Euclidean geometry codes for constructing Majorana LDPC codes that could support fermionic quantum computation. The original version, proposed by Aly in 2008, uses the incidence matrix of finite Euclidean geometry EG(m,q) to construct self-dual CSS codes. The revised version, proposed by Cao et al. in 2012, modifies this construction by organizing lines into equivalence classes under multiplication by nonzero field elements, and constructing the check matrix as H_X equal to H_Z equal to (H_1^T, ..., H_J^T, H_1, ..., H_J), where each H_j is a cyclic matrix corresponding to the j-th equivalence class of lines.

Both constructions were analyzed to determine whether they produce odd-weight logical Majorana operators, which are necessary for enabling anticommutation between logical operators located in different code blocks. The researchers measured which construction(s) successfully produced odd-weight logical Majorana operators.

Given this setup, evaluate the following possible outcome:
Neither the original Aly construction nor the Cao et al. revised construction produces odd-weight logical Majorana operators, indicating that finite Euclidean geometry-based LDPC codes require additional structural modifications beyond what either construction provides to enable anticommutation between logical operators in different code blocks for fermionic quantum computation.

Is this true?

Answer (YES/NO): NO